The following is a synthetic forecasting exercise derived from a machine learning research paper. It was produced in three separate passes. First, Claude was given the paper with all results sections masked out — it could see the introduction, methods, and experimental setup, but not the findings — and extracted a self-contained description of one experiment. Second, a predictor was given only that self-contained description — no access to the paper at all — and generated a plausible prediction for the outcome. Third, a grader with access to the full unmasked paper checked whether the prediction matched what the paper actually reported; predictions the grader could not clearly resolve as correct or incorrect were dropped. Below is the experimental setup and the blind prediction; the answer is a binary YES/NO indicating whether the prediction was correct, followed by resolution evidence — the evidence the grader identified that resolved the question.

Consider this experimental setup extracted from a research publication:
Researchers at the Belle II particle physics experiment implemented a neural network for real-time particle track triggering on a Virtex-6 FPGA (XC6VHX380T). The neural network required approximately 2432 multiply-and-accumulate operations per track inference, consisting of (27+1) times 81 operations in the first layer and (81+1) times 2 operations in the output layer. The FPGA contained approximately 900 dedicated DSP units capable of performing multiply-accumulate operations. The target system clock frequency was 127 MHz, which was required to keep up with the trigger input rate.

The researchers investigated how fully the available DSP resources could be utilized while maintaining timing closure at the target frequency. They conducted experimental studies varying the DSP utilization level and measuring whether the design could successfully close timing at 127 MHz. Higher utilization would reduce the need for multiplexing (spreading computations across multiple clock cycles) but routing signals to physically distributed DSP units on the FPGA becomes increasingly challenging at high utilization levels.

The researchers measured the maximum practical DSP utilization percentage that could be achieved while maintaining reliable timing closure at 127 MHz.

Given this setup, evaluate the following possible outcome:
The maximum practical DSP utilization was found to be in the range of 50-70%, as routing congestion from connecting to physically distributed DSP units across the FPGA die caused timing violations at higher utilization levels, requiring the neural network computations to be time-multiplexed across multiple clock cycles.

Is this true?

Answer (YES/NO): YES